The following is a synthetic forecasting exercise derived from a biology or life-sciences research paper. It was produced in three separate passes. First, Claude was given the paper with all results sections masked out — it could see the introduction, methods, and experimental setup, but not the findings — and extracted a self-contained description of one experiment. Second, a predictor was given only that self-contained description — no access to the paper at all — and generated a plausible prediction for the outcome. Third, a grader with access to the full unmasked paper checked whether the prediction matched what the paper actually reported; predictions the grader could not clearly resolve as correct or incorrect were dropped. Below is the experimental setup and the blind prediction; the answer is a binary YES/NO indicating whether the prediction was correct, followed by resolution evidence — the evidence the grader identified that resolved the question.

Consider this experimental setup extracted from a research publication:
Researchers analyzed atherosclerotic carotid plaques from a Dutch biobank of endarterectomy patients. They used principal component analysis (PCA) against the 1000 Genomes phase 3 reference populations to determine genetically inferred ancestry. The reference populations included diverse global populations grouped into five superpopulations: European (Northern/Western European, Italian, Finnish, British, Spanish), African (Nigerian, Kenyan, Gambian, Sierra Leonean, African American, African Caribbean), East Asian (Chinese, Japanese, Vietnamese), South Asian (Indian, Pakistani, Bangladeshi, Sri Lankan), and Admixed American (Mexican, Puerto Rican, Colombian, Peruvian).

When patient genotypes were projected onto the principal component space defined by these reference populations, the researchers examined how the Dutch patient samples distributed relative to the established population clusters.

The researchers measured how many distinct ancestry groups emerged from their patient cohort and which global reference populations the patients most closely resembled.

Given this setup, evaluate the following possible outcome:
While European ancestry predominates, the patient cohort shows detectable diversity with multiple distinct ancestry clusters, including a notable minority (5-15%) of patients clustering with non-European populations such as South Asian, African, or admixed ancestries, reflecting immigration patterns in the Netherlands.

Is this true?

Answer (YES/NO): NO